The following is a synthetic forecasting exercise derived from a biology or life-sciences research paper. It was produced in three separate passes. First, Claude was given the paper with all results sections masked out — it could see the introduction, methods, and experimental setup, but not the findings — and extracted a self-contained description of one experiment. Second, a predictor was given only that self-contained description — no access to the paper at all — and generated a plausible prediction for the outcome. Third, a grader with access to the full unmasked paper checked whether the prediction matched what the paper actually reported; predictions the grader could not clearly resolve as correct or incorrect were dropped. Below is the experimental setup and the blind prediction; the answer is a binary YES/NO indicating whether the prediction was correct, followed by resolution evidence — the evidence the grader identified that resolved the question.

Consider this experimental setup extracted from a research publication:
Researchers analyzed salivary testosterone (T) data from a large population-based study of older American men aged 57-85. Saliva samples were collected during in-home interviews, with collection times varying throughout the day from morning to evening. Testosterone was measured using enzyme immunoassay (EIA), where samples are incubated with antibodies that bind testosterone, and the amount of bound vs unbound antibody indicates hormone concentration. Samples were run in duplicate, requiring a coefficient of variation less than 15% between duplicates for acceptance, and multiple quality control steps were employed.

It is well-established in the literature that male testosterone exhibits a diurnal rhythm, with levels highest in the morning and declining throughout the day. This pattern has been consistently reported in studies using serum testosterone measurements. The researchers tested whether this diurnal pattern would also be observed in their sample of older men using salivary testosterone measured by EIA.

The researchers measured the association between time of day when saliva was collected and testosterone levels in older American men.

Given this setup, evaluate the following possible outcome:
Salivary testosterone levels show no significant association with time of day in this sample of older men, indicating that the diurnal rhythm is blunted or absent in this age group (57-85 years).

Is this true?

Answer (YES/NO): NO